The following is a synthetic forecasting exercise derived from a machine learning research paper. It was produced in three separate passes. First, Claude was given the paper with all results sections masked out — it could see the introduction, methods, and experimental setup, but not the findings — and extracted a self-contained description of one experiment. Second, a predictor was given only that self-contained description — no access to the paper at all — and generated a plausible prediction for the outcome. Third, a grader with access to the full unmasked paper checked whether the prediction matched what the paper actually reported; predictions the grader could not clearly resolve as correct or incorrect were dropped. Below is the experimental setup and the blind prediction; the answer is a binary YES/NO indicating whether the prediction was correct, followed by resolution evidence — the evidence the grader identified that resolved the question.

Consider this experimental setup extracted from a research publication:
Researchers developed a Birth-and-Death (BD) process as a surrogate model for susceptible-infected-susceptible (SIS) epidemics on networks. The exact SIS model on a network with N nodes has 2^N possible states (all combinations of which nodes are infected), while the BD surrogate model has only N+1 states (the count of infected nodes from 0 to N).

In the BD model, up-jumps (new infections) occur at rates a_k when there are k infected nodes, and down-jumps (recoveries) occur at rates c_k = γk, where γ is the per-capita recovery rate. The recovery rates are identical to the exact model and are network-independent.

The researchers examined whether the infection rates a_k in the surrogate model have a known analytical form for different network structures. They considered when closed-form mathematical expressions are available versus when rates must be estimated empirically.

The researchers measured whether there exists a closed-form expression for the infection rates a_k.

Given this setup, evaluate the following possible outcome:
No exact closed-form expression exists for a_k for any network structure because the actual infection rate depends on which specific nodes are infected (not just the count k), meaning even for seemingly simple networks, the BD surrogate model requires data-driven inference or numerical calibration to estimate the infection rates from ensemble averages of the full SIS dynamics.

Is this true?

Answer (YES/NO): NO